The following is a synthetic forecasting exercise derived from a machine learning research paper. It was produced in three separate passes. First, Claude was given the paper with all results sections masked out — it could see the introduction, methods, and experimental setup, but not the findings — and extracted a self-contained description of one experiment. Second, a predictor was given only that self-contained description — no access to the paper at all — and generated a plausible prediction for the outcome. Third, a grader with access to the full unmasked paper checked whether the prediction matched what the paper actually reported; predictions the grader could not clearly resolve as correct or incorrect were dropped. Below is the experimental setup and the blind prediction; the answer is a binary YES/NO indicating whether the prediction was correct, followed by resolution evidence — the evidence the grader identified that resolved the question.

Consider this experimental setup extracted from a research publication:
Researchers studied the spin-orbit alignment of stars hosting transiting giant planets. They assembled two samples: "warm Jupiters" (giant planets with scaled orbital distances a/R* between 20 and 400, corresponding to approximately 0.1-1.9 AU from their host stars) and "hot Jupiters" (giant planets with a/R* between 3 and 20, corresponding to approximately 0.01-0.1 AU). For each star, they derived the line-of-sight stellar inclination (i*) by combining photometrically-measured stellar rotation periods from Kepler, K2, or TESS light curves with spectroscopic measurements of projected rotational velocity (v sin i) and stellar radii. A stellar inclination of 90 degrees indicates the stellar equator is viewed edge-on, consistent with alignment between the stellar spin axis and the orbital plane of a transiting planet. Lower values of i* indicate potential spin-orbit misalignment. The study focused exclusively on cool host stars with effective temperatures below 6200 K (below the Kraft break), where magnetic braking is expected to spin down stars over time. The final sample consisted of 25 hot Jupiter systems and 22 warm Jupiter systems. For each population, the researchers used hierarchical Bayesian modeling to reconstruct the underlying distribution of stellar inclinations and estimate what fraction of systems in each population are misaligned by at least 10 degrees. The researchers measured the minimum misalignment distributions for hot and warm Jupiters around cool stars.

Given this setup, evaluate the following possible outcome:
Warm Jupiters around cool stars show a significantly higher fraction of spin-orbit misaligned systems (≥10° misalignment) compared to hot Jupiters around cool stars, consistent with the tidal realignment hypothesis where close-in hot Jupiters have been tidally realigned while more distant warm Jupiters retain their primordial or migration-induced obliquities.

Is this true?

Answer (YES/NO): NO